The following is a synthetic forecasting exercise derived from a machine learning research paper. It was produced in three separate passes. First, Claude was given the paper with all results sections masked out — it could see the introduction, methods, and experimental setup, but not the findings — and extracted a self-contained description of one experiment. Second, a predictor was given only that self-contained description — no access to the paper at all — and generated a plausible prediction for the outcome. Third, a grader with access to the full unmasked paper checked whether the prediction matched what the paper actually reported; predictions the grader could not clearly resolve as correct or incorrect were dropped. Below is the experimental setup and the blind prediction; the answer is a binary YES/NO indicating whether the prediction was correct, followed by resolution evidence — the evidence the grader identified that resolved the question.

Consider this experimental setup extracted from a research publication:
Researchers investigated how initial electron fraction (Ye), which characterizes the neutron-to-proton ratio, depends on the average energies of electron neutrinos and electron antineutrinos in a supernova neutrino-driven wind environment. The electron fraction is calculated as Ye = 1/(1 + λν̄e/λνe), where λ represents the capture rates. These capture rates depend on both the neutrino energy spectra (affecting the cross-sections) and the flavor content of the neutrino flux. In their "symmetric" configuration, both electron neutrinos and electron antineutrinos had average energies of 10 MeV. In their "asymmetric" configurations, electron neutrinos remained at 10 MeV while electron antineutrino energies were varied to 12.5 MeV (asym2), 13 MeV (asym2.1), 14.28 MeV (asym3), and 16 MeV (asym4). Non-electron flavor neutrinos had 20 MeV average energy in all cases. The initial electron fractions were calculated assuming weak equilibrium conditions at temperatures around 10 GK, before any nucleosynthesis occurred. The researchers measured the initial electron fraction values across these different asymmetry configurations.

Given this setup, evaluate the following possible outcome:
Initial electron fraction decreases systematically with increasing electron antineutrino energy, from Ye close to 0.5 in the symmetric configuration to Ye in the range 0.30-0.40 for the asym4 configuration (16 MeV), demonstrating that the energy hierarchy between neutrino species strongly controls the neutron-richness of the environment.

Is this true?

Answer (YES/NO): NO